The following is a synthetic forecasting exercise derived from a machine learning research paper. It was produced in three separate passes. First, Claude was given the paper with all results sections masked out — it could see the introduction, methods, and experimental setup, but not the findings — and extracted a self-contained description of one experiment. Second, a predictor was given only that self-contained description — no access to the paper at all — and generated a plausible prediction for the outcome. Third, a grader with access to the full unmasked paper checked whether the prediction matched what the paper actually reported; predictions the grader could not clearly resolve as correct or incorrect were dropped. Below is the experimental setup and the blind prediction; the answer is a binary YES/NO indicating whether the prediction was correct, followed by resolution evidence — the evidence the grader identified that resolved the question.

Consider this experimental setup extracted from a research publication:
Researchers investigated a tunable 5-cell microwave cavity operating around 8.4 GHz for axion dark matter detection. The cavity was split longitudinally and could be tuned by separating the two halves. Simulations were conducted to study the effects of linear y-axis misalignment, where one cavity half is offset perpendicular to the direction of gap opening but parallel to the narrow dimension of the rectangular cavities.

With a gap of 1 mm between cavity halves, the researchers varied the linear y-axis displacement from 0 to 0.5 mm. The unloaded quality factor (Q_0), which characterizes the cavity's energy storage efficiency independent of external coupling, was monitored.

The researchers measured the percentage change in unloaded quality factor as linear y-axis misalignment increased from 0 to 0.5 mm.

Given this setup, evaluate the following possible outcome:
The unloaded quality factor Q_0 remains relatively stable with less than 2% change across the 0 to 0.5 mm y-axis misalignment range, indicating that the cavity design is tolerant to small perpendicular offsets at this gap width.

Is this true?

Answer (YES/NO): NO